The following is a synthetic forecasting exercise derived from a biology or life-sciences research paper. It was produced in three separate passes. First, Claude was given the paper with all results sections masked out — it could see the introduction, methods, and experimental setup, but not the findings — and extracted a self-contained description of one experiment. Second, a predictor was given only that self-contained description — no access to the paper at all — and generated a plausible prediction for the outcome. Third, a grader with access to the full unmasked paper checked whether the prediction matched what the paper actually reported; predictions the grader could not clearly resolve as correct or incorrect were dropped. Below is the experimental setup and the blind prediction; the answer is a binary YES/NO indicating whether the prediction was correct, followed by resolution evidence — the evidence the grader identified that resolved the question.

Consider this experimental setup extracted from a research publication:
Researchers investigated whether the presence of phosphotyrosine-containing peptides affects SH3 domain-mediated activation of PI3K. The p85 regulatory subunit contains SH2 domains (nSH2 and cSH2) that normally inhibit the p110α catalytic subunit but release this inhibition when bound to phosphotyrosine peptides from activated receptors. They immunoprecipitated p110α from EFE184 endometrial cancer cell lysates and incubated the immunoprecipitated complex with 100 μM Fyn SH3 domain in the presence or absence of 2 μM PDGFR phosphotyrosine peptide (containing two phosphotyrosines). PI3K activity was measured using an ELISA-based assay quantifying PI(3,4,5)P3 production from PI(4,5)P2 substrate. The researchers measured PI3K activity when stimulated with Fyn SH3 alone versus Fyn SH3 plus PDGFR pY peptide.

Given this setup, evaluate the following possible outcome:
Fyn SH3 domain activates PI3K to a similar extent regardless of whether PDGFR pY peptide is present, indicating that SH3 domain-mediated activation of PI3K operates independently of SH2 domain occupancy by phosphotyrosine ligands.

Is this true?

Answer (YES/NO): NO